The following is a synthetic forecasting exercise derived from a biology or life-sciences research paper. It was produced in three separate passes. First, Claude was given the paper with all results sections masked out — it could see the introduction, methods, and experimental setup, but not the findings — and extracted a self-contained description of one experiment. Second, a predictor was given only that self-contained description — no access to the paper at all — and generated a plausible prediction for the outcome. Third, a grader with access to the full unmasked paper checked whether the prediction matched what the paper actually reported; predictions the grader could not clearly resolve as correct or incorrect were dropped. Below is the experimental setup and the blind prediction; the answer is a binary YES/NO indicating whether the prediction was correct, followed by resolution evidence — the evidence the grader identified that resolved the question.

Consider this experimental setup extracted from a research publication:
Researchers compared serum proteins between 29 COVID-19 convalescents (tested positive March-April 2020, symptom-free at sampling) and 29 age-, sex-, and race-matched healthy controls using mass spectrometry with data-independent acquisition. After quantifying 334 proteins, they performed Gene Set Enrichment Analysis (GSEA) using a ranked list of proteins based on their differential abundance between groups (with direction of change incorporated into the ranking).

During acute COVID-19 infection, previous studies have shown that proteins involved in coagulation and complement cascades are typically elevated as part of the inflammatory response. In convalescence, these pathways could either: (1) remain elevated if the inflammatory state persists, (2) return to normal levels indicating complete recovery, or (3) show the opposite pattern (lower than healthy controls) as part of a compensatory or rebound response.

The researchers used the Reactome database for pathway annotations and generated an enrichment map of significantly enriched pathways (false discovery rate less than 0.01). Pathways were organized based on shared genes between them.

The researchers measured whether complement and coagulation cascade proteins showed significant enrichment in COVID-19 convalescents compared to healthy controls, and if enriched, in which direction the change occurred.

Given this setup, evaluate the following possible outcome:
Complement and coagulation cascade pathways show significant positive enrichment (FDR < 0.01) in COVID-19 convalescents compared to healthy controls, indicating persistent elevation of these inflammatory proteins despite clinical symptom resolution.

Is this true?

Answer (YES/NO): NO